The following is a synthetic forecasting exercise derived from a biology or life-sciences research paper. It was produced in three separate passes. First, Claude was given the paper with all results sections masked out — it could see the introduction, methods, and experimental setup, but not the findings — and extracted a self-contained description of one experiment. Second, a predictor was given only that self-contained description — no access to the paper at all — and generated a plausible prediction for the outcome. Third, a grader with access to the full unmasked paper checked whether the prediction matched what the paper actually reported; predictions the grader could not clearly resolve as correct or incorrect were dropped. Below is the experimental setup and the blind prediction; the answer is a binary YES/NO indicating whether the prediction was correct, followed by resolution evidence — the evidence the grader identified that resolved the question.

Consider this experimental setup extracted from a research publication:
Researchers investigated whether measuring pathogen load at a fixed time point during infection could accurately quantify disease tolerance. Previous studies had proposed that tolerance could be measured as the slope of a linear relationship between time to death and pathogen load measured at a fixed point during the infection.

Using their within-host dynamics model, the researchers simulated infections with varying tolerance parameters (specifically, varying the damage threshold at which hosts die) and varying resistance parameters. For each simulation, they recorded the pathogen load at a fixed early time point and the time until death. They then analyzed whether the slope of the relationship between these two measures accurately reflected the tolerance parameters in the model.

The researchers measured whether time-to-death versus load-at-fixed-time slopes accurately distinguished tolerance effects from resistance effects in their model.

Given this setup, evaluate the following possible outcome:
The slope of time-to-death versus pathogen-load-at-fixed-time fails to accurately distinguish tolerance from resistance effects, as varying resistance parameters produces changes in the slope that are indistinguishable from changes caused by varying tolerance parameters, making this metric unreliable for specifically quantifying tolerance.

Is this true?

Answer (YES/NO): NO